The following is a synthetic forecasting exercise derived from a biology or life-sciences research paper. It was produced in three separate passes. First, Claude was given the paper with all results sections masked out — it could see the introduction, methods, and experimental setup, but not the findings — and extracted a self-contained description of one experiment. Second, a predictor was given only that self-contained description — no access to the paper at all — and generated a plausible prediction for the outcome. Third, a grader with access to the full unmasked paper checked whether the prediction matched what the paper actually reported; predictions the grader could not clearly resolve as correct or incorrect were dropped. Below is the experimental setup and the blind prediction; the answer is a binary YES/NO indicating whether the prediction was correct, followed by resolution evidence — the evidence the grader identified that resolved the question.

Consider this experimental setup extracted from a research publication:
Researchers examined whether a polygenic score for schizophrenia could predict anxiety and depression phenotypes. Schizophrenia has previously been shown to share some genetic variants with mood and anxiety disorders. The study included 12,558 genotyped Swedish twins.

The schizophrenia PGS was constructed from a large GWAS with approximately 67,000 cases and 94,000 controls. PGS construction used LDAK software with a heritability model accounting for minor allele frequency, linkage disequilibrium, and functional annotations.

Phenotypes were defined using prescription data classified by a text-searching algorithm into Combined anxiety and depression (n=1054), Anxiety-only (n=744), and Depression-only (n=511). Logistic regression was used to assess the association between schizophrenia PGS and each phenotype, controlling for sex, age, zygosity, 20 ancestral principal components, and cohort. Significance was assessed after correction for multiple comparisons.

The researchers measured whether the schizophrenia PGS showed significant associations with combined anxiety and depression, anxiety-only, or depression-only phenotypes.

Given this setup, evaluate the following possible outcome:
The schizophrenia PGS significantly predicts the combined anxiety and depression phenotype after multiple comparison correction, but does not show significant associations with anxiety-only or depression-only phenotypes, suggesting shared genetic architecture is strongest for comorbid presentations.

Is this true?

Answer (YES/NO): NO